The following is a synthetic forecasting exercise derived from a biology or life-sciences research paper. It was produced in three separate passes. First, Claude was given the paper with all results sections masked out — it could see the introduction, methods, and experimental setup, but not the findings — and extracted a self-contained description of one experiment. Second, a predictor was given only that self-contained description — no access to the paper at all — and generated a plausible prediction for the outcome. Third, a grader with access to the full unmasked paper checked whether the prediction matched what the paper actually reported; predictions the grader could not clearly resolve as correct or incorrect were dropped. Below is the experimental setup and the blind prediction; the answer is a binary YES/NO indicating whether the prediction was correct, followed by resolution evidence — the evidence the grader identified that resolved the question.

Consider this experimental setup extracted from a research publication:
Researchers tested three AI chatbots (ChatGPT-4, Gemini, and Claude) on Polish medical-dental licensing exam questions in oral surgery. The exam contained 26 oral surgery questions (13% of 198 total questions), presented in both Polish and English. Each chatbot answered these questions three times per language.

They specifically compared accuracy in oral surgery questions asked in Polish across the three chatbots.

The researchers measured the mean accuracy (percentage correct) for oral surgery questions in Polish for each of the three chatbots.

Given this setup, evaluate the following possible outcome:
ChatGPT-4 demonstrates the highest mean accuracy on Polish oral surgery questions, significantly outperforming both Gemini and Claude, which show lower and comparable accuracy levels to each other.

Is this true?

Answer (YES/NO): NO